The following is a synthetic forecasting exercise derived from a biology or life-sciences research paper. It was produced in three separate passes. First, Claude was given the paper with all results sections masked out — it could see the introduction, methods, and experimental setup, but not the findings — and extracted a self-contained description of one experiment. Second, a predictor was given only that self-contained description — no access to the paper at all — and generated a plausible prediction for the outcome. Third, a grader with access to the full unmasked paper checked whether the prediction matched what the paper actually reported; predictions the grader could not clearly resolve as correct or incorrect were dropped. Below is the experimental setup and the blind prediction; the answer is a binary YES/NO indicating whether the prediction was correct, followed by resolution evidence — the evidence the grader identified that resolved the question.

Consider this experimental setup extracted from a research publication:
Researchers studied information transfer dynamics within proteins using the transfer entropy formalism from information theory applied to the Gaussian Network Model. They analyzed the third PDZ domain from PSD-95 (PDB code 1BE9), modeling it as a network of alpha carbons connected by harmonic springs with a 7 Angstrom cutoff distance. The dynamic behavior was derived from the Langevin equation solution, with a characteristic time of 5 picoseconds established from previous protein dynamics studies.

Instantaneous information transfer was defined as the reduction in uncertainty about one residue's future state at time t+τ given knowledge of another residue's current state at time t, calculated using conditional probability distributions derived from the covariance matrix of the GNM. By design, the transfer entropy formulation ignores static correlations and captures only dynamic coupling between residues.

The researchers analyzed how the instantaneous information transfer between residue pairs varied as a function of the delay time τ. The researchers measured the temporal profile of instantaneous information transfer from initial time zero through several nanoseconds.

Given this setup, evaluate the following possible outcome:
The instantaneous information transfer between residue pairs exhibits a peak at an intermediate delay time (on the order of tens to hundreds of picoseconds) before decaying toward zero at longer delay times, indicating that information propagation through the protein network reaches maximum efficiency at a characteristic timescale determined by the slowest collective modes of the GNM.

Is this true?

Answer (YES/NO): YES